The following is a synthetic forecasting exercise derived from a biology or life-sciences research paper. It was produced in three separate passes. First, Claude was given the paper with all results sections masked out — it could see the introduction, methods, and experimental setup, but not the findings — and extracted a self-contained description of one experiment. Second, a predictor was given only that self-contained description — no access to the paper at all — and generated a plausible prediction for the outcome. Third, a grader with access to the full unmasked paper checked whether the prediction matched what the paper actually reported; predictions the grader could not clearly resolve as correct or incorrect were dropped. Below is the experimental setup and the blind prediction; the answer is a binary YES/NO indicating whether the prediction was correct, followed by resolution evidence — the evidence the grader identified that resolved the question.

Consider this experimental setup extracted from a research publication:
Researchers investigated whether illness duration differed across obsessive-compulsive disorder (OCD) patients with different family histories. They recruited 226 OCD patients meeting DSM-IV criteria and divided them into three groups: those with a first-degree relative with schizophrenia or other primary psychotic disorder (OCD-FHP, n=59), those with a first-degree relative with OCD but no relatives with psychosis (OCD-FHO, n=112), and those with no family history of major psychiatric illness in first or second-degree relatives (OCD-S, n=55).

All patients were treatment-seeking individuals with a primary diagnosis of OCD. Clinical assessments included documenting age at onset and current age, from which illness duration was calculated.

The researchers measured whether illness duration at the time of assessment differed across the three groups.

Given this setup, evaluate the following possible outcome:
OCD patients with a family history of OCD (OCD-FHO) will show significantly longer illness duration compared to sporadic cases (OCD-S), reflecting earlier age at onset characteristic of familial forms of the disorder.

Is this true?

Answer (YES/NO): NO